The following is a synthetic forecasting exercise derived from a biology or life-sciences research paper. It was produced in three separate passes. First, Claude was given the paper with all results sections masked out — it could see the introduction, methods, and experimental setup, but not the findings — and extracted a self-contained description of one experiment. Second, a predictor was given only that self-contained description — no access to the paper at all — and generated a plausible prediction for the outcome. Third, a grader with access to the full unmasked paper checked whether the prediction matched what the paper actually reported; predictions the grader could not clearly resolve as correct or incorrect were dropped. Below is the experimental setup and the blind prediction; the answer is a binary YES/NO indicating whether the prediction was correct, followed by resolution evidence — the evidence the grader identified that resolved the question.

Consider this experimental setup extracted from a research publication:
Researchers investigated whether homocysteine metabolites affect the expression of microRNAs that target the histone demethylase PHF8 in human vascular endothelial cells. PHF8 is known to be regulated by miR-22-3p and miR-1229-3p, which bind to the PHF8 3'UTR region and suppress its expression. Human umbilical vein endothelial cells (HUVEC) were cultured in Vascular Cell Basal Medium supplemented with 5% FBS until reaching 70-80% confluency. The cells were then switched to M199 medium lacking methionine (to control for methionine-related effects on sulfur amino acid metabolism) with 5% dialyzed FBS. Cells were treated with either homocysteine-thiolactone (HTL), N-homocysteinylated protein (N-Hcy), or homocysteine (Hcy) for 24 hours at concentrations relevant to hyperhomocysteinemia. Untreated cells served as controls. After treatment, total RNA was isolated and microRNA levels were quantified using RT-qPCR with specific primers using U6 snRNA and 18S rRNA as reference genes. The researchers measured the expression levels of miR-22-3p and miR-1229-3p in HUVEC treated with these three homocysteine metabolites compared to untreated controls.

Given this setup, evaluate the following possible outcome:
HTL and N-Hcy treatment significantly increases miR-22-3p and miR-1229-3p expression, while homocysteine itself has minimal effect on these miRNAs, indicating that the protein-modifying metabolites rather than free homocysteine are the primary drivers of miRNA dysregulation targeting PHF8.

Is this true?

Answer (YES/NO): NO